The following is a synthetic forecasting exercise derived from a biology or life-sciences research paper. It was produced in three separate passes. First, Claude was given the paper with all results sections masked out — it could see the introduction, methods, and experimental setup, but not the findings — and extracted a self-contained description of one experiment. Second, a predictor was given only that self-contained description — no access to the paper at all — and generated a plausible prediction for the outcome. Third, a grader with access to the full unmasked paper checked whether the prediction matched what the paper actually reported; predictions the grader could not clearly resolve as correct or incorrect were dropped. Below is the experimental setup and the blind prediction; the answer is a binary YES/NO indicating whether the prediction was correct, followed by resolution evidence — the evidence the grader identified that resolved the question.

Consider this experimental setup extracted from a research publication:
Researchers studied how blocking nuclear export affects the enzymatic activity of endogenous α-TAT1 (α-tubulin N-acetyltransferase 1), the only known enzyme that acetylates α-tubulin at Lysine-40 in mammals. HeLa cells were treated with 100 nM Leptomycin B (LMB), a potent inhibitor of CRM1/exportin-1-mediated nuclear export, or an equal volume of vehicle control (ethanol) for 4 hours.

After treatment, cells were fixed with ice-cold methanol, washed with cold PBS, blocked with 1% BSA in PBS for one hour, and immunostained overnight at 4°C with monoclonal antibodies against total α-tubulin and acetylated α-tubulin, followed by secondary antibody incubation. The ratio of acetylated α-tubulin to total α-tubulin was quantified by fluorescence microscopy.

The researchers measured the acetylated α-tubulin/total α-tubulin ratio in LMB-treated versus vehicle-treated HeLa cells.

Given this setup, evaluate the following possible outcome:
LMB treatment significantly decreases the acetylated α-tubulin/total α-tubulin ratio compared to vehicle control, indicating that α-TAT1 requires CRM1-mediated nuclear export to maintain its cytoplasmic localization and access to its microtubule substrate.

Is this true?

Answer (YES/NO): YES